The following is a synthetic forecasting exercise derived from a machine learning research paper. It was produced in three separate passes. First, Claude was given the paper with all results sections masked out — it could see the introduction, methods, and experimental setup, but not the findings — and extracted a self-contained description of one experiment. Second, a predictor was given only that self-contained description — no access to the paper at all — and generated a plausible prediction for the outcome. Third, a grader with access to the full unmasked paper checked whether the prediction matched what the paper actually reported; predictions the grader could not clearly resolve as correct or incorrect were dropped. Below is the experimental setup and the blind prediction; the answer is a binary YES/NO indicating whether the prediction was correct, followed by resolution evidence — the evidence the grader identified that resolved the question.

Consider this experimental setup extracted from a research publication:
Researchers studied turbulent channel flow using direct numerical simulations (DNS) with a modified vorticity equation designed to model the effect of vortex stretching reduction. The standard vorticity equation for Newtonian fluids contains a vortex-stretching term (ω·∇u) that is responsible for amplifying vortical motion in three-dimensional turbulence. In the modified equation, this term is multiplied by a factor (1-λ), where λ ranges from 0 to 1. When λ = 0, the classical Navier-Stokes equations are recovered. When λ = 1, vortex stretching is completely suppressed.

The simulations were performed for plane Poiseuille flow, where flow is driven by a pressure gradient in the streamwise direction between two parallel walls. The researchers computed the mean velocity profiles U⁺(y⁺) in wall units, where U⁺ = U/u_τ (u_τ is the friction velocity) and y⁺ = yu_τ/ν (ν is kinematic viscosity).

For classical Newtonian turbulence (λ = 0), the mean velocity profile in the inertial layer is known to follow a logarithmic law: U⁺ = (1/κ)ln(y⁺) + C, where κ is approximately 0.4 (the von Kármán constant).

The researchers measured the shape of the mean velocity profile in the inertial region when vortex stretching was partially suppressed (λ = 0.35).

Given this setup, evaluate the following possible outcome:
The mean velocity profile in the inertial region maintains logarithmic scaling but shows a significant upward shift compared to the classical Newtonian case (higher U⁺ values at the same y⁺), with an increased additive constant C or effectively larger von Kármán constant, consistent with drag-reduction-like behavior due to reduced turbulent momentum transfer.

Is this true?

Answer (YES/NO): NO